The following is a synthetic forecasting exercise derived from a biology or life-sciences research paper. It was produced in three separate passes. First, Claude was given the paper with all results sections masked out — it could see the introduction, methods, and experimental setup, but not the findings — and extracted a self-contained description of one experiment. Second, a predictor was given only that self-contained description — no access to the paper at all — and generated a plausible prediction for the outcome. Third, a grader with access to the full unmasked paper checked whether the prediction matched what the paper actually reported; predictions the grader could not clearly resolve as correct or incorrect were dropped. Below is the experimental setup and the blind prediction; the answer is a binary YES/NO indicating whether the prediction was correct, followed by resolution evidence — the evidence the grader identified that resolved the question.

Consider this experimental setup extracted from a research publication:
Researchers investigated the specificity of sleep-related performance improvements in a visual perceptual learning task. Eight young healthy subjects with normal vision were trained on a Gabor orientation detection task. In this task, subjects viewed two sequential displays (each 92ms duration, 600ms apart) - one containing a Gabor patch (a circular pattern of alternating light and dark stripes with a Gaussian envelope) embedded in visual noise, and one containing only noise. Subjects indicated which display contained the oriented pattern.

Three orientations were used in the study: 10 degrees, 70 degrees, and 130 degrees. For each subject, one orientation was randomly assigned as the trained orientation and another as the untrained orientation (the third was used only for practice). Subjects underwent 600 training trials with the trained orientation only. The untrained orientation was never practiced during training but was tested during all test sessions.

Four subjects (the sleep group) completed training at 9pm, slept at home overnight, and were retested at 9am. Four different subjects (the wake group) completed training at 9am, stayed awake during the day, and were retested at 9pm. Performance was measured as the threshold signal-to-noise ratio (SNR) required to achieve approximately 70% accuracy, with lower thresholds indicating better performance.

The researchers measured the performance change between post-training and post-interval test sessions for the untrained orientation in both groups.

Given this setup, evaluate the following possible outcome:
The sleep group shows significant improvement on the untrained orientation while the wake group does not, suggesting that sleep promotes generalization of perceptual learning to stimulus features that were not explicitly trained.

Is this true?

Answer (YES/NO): NO